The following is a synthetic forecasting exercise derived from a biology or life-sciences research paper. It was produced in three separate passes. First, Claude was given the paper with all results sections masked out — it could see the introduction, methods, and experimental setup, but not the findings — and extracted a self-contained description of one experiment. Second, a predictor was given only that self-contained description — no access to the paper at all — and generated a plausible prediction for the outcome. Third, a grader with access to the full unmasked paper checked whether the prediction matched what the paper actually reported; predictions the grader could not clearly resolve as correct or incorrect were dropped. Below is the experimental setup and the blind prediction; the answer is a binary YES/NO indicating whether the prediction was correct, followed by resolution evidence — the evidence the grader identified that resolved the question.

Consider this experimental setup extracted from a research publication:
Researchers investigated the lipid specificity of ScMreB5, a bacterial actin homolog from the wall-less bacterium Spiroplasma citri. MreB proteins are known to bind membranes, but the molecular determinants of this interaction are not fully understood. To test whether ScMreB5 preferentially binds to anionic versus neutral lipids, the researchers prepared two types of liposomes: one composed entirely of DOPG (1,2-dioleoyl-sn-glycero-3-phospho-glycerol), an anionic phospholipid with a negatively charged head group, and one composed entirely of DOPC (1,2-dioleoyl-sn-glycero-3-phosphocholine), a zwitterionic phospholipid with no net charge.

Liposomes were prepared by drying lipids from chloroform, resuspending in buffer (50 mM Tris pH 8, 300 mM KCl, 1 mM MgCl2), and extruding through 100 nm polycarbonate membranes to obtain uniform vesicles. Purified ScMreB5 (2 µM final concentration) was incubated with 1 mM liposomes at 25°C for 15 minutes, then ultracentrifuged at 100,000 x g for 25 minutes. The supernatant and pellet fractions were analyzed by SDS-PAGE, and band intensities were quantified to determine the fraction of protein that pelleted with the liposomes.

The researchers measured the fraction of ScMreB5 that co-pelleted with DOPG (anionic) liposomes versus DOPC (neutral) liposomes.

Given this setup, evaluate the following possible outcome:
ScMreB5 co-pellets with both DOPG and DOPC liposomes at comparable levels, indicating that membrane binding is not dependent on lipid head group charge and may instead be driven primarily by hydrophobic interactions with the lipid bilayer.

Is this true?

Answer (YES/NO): NO